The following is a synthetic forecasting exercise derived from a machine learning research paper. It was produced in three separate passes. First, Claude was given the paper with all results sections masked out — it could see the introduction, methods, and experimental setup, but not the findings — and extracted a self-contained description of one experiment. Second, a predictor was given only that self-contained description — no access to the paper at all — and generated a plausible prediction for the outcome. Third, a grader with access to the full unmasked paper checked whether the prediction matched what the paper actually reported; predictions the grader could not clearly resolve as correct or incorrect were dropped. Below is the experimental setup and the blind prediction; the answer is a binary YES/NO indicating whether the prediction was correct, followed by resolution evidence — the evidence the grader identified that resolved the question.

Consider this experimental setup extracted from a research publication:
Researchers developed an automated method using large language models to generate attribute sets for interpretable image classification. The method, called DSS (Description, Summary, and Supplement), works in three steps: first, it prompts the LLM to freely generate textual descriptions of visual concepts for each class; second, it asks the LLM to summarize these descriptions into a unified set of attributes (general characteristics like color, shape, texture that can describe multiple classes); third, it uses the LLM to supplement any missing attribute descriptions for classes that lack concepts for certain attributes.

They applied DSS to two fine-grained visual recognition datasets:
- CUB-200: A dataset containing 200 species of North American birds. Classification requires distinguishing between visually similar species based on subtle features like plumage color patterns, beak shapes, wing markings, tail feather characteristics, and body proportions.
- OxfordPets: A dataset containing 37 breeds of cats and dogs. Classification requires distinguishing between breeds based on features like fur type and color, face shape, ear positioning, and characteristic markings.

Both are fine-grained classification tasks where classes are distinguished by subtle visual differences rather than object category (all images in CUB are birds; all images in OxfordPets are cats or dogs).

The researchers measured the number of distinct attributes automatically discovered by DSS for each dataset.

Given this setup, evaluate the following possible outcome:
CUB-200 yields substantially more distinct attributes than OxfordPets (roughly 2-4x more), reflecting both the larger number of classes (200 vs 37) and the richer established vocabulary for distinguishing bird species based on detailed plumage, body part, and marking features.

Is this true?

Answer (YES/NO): YES